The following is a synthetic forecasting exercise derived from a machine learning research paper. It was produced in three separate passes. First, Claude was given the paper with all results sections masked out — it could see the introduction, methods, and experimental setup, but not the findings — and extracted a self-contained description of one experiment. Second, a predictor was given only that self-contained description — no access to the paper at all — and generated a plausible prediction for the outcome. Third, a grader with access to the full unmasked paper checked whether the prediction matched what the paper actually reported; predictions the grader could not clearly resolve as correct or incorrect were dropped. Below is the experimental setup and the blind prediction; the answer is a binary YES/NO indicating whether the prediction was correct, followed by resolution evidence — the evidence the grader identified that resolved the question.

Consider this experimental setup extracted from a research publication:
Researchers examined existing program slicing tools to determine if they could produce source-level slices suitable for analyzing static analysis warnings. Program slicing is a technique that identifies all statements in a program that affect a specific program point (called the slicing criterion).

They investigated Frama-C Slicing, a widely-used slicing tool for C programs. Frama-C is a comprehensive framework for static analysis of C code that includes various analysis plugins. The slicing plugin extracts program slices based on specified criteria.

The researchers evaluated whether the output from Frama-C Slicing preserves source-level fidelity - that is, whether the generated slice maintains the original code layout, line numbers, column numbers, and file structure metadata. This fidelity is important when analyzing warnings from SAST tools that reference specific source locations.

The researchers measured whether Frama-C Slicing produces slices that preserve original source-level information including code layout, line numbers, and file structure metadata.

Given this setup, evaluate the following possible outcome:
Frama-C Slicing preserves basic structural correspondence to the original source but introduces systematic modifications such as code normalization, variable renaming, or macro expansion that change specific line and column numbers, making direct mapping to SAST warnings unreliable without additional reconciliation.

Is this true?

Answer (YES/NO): NO